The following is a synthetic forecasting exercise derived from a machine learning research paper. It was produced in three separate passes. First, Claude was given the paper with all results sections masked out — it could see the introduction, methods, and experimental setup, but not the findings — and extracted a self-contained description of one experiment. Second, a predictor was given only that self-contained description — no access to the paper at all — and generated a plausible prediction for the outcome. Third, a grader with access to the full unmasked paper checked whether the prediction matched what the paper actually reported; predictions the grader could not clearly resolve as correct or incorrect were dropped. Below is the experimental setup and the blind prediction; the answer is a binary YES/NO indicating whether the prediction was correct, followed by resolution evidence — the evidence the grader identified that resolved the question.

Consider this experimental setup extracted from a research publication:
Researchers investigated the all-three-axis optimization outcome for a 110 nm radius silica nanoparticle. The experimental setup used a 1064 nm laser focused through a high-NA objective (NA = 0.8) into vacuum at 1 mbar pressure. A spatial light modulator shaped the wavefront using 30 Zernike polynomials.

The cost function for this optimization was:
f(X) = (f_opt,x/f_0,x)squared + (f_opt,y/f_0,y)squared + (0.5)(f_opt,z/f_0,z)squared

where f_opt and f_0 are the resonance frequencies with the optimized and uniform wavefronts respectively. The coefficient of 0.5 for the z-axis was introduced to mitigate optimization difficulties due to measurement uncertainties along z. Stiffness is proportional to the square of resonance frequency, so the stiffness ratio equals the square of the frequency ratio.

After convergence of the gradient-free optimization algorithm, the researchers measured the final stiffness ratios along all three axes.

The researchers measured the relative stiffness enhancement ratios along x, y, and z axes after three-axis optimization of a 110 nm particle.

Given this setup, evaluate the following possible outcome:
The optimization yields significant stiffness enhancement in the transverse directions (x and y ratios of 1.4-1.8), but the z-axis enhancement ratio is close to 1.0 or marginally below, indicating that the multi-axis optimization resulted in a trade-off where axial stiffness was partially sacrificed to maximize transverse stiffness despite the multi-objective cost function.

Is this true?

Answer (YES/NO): NO